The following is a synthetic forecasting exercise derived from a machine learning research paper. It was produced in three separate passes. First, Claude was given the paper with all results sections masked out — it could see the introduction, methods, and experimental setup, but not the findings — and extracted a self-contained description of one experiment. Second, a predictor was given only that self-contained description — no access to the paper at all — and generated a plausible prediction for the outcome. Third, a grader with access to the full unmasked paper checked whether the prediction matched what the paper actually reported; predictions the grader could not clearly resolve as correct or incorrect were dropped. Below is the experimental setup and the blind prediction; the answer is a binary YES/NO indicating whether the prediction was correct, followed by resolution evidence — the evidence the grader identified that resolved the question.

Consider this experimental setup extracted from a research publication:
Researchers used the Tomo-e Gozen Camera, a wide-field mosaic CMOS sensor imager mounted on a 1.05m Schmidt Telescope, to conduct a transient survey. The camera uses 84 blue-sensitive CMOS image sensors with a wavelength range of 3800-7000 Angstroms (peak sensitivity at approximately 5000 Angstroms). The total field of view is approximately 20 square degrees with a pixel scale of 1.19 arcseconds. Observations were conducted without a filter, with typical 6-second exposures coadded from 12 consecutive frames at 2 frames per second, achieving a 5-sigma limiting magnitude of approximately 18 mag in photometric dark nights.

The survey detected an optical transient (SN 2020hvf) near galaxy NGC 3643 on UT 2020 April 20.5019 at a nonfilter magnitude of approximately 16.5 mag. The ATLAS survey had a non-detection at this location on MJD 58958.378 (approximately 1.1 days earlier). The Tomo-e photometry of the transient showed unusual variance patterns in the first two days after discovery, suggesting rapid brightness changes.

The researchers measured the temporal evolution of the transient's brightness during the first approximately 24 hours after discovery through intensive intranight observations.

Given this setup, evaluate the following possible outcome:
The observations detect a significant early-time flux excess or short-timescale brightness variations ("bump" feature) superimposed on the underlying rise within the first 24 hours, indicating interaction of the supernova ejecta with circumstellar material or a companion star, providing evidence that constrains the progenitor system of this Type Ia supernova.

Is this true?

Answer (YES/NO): YES